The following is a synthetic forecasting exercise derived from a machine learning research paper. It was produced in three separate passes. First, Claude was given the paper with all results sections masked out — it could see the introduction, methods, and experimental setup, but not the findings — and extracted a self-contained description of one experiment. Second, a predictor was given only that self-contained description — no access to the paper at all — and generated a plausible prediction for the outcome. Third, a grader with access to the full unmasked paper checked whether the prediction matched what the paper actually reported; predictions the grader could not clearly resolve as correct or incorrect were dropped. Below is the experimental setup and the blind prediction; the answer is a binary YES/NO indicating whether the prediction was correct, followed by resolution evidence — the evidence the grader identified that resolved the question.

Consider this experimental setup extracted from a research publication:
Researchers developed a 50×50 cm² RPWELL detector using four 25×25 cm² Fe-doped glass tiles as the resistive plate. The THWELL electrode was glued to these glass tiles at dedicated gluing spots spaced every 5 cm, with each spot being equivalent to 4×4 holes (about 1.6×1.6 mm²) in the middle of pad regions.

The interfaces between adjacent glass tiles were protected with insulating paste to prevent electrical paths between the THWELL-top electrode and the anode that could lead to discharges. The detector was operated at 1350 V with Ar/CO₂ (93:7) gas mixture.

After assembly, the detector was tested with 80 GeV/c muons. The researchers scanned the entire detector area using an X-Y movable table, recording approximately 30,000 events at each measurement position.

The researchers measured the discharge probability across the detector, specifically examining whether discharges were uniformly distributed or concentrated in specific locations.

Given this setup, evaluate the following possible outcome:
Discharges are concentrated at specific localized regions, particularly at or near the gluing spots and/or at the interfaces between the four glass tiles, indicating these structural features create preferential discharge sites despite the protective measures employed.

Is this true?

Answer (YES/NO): YES